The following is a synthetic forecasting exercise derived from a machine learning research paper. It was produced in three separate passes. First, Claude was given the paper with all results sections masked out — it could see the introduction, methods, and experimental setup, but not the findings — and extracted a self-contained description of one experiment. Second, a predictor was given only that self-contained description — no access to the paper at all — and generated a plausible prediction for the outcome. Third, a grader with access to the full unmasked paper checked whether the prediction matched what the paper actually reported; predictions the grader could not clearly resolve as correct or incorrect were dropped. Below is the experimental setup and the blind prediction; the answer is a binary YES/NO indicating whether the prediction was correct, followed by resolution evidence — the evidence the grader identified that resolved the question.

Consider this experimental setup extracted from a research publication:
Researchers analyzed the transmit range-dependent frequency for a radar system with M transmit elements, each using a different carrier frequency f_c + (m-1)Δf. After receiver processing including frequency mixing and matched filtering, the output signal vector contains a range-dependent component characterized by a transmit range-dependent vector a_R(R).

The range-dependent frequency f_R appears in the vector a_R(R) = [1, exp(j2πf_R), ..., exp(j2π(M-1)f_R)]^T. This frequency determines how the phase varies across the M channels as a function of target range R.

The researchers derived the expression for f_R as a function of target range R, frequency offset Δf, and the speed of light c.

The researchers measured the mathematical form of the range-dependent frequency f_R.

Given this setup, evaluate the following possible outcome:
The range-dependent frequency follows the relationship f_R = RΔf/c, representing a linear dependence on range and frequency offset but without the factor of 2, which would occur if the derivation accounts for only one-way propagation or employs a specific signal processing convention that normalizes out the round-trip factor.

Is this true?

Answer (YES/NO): NO